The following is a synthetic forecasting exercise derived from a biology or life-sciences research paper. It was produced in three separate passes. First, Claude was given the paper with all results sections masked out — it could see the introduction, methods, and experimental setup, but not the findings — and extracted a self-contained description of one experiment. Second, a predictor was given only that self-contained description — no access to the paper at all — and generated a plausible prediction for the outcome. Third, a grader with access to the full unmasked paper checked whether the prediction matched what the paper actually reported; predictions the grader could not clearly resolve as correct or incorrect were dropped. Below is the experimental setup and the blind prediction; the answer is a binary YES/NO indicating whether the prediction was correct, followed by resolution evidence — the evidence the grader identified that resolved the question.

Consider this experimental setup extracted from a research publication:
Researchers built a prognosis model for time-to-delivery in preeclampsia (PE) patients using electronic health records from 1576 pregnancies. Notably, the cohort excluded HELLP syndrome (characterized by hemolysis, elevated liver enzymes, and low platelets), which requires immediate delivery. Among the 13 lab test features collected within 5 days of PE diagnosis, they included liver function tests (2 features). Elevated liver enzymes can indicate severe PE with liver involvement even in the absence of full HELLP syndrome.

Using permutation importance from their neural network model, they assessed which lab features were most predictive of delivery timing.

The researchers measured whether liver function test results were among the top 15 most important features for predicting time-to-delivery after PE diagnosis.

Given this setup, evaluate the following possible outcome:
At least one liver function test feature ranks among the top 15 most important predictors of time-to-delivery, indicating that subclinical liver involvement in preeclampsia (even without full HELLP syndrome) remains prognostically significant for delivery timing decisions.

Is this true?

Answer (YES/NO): YES